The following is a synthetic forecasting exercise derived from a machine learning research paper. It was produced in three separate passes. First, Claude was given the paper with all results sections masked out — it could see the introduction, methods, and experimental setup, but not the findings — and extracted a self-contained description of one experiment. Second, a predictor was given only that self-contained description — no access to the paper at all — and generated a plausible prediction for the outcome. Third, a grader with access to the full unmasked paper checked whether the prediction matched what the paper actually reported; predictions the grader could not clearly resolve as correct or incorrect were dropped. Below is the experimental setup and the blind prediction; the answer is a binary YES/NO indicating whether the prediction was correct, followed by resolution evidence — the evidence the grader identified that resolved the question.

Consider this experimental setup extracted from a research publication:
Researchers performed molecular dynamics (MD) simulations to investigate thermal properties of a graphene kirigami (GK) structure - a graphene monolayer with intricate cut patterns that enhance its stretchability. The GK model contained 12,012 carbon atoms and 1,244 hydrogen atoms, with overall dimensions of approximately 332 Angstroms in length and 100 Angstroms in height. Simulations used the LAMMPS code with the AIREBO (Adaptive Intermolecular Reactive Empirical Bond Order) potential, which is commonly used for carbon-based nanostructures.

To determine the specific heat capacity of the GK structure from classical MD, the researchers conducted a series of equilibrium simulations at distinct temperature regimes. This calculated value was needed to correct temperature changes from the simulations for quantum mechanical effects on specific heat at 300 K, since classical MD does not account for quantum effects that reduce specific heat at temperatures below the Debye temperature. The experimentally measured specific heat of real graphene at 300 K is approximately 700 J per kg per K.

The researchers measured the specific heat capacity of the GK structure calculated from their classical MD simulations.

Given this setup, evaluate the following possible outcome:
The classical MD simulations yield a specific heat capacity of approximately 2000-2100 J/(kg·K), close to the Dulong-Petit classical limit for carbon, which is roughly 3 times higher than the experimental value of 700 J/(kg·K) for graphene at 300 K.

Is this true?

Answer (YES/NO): NO